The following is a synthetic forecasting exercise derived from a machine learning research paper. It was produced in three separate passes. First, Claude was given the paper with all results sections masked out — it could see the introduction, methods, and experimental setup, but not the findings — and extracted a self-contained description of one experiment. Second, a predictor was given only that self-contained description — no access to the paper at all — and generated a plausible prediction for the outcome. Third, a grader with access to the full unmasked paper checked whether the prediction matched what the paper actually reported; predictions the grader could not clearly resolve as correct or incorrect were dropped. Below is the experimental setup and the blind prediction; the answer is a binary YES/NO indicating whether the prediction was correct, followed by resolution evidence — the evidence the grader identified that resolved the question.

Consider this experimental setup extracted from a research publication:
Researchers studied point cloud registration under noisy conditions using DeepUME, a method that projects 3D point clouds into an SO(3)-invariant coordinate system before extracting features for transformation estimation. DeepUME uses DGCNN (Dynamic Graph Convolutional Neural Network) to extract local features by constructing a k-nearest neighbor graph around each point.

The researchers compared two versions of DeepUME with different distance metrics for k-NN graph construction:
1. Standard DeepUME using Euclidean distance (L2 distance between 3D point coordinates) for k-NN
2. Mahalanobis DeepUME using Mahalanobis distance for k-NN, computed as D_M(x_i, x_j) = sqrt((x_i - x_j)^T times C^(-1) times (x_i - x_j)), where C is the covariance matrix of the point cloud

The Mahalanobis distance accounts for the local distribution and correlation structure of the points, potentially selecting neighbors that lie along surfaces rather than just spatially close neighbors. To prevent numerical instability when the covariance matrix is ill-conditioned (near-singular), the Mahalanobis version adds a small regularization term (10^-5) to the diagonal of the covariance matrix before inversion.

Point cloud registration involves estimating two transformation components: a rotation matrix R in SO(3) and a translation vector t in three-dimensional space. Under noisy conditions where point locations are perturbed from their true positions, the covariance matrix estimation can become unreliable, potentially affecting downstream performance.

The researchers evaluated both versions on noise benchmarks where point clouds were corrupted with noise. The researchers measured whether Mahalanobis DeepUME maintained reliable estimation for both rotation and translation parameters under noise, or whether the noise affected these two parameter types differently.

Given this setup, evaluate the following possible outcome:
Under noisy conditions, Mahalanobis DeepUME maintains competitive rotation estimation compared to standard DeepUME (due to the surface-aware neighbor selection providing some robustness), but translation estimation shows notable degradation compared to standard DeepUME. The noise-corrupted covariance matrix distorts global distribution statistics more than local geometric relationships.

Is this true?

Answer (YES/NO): YES